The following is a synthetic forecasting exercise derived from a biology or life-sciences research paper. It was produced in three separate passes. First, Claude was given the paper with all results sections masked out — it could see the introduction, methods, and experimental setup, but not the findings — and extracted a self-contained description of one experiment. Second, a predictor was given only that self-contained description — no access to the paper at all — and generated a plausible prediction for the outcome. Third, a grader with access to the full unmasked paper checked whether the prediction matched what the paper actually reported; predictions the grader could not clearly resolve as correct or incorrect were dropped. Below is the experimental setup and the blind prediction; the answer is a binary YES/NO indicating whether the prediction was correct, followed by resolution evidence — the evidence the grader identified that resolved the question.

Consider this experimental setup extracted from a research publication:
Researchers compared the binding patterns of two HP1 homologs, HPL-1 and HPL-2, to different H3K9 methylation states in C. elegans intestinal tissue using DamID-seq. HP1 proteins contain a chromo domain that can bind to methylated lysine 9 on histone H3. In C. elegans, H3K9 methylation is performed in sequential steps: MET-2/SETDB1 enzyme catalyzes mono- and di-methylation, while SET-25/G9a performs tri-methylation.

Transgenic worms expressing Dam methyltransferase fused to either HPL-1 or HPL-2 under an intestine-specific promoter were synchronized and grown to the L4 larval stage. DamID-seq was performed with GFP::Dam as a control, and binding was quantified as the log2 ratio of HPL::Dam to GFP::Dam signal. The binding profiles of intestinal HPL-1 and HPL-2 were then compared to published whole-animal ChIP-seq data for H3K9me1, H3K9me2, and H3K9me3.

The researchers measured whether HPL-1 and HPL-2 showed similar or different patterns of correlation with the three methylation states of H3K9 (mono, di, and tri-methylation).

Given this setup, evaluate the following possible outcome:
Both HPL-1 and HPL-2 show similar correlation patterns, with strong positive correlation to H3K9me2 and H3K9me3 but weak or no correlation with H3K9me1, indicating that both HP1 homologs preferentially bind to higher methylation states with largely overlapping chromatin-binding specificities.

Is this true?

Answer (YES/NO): NO